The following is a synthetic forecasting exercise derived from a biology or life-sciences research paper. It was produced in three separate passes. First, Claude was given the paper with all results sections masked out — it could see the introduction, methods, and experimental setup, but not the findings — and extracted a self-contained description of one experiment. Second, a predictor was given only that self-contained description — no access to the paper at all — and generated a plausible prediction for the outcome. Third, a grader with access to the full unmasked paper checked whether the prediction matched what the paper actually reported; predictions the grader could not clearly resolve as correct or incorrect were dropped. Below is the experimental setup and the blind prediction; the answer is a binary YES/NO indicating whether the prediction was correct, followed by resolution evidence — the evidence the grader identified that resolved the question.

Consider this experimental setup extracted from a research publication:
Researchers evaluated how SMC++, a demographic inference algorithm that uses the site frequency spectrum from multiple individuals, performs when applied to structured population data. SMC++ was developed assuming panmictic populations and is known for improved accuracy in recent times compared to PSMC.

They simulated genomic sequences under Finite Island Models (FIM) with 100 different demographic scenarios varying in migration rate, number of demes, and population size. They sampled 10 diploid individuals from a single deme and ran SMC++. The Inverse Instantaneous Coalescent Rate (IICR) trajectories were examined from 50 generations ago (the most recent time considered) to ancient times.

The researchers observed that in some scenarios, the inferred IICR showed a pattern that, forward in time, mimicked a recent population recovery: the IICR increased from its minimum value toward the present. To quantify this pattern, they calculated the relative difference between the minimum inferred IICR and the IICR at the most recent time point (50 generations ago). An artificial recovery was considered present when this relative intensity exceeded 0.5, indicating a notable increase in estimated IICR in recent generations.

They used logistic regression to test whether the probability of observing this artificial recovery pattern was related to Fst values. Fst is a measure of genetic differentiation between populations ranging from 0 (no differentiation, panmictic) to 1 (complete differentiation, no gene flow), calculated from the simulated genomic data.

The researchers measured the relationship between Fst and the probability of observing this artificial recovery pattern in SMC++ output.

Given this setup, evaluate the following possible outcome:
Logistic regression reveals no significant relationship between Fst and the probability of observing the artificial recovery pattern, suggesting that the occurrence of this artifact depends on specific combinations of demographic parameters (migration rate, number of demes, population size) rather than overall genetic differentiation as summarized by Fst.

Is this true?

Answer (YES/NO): NO